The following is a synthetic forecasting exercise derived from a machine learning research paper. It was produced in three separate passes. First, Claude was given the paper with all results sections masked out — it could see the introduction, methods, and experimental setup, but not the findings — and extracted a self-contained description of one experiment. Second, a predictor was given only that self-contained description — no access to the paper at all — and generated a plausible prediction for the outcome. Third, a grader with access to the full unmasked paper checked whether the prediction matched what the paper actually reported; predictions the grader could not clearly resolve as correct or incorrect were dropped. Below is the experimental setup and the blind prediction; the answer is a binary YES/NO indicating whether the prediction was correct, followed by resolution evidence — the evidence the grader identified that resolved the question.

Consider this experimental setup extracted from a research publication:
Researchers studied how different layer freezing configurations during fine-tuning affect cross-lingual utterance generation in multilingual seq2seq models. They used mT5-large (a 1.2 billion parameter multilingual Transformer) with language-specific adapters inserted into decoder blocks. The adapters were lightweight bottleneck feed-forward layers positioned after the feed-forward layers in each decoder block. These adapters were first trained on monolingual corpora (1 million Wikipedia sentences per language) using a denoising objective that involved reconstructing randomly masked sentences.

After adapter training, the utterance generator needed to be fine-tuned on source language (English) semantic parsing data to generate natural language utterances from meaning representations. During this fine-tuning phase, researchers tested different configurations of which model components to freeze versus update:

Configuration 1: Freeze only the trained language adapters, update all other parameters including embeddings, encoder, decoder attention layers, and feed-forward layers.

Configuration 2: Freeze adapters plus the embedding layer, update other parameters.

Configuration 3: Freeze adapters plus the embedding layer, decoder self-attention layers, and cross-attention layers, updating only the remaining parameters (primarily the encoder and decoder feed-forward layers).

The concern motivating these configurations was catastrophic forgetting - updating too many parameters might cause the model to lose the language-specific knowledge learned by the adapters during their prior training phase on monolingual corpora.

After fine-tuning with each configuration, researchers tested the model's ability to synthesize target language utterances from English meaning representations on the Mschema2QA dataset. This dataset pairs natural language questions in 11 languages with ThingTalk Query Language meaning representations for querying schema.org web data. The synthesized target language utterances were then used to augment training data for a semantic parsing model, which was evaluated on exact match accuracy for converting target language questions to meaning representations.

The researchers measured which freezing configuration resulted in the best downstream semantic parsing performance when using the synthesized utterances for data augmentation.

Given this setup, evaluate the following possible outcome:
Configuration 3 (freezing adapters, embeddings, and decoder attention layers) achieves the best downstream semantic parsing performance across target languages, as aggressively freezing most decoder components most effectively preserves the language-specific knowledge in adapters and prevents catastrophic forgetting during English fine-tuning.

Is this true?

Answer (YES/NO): YES